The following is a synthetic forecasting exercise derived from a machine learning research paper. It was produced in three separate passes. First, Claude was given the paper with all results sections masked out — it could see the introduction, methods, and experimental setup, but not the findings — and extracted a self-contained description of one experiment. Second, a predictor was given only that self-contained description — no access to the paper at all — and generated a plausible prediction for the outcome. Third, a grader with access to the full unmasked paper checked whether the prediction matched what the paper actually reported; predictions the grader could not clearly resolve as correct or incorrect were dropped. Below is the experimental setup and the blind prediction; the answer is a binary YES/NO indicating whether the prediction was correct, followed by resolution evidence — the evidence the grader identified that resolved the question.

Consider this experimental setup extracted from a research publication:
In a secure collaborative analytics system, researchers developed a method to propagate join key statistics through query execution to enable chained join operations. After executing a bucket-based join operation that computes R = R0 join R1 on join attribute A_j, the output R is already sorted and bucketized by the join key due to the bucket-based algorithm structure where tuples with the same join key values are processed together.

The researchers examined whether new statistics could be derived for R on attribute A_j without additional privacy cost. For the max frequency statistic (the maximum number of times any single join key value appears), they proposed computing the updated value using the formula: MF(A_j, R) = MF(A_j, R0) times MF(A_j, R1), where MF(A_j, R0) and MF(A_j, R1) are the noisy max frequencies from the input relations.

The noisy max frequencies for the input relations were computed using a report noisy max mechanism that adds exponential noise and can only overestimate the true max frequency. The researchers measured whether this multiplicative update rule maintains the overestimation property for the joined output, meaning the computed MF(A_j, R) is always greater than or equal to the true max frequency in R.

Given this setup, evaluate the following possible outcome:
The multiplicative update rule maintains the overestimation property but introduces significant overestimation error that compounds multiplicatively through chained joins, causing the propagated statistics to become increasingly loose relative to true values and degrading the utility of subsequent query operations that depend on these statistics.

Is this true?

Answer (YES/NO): NO